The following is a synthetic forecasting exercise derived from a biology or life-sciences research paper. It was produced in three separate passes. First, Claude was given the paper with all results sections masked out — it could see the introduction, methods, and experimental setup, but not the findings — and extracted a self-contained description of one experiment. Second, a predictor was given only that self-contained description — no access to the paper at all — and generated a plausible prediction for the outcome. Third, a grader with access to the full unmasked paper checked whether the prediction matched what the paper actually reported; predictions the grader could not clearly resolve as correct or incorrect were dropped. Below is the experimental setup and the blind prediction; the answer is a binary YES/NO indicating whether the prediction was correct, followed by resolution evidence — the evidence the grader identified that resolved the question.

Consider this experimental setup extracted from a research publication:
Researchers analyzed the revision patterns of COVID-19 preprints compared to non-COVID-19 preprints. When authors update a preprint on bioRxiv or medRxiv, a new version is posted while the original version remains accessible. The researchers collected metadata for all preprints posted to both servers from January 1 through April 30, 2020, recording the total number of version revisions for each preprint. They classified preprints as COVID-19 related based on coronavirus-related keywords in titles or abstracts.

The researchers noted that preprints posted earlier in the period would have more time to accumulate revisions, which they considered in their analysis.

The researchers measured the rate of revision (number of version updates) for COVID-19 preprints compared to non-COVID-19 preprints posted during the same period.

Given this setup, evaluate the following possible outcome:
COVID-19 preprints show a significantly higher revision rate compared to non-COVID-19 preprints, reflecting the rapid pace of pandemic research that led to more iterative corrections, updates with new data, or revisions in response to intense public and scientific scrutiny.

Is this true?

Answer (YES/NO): NO